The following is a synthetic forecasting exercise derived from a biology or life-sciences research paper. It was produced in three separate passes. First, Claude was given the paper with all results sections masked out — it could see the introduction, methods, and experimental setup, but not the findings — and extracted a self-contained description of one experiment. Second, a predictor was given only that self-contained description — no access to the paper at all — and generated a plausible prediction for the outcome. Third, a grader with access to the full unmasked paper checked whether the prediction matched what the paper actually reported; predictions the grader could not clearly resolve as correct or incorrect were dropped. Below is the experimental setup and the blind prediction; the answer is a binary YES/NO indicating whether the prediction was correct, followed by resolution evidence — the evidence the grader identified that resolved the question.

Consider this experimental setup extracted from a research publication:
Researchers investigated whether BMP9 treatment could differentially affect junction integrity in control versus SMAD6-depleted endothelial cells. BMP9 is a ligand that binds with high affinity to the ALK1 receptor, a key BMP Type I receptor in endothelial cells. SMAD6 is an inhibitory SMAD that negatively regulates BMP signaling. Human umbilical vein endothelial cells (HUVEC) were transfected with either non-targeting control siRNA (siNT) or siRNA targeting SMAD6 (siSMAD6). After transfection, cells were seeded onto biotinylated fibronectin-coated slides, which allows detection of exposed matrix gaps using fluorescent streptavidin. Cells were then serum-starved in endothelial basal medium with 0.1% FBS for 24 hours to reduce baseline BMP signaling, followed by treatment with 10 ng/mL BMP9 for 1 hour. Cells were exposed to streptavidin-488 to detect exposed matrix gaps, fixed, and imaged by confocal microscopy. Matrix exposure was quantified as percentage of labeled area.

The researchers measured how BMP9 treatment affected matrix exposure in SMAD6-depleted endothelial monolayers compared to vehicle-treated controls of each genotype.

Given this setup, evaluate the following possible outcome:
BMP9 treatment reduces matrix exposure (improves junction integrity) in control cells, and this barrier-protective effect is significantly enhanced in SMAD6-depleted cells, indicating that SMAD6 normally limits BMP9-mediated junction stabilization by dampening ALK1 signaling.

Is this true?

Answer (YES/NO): NO